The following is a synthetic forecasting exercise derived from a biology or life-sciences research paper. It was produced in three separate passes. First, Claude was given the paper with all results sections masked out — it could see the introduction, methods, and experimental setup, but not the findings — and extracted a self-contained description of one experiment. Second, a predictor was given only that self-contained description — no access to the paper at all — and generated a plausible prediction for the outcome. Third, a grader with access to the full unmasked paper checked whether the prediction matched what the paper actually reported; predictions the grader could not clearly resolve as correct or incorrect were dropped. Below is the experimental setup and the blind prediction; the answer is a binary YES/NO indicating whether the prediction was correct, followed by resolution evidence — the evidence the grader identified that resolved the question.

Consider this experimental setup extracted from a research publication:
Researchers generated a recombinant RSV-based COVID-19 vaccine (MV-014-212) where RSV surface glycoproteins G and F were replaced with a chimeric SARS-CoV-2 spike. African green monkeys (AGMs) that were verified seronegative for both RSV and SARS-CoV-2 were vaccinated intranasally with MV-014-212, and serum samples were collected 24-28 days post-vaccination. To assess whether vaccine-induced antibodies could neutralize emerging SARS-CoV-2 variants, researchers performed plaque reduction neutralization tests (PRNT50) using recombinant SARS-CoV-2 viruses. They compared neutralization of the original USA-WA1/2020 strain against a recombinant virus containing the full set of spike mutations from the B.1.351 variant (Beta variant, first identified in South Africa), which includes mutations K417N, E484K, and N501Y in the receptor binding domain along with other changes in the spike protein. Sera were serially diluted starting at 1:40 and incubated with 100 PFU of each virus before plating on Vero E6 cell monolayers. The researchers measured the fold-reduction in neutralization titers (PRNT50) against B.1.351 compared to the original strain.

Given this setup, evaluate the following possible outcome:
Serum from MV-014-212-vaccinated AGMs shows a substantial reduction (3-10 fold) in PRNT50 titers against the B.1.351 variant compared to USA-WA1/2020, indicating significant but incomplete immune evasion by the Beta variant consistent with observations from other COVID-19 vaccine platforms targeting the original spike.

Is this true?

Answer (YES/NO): NO